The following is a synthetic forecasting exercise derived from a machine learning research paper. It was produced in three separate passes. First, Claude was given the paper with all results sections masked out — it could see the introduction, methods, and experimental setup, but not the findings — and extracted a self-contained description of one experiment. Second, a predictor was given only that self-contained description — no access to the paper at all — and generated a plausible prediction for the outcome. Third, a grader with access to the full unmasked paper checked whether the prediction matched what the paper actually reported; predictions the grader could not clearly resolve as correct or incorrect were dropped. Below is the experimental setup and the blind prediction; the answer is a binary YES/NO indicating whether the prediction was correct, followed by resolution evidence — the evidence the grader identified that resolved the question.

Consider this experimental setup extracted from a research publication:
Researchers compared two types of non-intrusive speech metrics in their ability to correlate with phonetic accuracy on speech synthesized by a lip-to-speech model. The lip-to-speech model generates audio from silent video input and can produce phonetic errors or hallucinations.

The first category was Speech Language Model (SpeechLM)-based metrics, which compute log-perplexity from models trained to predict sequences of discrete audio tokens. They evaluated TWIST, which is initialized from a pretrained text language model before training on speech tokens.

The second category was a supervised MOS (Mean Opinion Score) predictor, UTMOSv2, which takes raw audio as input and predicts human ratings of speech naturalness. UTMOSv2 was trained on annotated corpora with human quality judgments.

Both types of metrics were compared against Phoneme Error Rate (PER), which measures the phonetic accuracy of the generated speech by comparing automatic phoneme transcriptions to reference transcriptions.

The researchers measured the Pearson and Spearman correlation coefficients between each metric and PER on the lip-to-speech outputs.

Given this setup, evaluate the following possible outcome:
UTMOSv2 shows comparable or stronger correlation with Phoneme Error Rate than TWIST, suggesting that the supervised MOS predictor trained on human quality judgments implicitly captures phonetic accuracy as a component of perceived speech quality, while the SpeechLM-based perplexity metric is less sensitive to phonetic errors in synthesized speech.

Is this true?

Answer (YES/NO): NO